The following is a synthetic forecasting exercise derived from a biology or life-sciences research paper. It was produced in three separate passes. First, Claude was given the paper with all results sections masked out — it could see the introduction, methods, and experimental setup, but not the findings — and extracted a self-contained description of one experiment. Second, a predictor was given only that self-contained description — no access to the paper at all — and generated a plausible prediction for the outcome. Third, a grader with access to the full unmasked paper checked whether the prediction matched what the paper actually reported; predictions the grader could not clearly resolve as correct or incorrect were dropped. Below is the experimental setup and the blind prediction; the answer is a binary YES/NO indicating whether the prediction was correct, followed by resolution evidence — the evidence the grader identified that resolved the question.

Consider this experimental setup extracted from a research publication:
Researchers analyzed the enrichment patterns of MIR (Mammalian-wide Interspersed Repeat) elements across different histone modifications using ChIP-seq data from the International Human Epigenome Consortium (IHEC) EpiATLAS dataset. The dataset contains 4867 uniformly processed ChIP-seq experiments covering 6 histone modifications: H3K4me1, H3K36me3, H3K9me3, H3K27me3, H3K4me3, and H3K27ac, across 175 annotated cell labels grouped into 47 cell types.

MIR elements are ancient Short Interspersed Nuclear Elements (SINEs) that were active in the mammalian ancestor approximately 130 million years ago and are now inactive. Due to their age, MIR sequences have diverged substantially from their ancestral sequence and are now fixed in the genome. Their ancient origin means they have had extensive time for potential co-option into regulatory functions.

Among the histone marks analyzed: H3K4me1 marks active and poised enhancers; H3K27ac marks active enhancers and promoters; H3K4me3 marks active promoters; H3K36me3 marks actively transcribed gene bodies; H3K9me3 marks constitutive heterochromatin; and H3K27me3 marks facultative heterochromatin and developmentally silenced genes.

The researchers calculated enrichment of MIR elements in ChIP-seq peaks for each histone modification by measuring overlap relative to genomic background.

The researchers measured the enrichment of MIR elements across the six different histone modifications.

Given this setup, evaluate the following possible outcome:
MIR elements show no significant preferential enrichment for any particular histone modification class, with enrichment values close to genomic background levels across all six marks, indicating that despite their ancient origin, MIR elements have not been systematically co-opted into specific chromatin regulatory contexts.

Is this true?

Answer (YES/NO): NO